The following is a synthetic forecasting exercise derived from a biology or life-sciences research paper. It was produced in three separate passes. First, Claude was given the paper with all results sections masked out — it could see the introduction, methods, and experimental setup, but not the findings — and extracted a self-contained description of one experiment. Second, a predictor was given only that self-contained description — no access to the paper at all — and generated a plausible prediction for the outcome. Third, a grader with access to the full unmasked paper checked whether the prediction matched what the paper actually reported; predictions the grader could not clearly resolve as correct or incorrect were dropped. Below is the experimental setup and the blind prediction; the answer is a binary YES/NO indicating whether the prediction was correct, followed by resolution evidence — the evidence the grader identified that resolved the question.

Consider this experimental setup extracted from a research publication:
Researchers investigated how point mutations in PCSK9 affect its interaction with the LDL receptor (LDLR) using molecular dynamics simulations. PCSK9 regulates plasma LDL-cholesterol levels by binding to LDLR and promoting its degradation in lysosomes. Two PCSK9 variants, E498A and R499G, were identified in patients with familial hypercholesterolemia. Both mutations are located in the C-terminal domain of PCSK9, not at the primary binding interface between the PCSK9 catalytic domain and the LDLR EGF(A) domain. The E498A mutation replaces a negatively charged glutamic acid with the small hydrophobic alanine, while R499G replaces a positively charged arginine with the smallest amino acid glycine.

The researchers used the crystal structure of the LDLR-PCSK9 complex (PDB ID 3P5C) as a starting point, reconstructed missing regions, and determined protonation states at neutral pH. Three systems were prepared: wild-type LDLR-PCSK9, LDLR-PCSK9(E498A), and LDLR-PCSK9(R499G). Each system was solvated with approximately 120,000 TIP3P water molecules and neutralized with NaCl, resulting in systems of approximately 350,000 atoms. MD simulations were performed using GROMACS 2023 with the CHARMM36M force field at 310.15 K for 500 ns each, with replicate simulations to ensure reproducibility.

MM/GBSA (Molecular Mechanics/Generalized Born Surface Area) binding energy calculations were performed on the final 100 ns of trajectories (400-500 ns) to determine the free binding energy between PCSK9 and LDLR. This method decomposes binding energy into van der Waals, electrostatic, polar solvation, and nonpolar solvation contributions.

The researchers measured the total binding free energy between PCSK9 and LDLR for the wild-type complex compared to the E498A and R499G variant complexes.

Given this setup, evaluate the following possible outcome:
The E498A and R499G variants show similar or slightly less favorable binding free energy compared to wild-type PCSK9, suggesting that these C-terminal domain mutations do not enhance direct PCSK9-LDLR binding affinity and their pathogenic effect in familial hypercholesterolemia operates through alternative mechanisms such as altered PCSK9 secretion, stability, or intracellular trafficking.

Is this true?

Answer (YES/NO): NO